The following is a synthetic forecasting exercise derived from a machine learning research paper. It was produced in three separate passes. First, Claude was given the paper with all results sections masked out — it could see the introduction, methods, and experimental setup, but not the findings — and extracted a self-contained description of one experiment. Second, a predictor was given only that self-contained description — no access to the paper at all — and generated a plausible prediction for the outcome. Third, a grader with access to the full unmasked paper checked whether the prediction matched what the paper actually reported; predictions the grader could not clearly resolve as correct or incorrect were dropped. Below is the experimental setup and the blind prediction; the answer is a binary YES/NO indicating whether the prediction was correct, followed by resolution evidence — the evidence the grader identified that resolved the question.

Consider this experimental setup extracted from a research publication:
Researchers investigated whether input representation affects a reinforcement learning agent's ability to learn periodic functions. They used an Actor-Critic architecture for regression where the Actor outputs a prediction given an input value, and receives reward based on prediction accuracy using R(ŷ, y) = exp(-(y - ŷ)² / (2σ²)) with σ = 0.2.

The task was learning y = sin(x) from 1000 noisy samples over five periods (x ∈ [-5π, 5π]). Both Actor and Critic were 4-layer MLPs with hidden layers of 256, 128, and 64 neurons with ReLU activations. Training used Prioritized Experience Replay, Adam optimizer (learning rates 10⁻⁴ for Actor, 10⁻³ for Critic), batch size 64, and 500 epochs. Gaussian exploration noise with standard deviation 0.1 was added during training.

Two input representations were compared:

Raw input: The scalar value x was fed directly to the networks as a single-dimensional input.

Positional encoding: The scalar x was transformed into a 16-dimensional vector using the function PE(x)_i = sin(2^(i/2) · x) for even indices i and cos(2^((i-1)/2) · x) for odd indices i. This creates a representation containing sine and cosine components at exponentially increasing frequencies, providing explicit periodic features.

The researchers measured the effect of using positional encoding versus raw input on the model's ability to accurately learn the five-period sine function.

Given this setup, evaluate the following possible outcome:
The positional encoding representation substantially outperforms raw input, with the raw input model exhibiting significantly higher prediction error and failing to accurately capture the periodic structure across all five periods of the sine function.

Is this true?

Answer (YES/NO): YES